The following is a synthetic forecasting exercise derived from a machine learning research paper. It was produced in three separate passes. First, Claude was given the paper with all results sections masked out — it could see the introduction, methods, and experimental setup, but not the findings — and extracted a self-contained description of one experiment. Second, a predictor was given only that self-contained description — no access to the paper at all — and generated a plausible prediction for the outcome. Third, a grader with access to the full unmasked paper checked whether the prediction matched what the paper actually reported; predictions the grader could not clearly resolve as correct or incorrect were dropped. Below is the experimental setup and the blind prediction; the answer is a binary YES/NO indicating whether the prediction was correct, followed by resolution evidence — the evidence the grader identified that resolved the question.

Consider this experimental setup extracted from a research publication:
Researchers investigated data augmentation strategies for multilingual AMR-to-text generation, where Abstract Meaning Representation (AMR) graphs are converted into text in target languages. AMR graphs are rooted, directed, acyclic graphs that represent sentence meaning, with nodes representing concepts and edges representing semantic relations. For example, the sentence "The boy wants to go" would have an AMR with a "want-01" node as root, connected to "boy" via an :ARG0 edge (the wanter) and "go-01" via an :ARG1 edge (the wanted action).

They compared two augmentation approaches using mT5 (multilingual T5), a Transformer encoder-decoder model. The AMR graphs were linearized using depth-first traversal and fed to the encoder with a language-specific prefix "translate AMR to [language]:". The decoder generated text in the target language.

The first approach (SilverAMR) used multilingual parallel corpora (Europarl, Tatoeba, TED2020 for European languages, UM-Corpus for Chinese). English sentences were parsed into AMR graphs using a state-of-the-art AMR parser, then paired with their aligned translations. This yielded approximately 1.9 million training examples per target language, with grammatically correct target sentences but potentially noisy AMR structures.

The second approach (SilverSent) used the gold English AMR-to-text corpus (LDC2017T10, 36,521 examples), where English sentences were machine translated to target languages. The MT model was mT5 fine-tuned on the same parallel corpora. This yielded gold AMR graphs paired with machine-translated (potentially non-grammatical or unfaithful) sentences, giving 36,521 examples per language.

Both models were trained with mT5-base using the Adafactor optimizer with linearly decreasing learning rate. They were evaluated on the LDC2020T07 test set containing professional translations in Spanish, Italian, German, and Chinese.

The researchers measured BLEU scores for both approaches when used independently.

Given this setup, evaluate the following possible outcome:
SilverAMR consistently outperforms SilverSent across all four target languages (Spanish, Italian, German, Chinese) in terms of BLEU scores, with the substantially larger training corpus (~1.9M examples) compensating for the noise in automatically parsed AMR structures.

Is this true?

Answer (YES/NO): NO